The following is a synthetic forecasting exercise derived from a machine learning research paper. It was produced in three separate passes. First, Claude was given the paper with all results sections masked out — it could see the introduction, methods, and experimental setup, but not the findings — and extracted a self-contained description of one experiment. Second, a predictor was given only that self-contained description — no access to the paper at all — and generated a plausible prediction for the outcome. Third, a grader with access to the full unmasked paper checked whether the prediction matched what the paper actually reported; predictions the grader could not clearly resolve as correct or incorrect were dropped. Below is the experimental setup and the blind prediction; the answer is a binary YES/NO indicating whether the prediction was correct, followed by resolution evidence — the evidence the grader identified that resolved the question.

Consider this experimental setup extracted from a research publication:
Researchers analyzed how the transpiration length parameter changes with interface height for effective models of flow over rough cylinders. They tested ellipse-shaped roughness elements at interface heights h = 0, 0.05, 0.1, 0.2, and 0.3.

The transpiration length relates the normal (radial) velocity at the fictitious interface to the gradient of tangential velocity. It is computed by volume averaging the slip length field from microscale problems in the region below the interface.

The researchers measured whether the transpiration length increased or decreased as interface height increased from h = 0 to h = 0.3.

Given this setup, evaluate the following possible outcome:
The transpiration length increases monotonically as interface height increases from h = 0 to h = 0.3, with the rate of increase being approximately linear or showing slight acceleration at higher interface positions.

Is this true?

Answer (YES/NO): YES